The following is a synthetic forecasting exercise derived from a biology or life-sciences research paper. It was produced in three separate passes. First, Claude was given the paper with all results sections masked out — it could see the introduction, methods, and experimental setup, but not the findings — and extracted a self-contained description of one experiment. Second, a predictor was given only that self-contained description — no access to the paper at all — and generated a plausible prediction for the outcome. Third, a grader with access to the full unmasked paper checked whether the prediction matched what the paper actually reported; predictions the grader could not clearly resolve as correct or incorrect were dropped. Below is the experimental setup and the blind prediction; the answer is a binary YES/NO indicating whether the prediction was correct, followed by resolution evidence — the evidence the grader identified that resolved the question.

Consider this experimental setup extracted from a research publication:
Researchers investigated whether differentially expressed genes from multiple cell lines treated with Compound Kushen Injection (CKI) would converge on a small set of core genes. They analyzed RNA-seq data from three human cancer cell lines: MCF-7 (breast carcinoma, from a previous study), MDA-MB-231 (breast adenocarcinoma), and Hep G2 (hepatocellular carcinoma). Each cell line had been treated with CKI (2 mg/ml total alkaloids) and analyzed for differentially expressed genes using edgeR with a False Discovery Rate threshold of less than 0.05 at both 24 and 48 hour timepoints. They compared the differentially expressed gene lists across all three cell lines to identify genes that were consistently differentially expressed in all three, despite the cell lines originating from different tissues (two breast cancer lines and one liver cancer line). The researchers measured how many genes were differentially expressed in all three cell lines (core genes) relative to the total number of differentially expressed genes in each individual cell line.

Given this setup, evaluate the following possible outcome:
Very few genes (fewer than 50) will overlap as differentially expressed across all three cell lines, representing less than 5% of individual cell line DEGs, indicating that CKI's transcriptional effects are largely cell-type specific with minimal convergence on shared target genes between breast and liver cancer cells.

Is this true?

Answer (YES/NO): NO